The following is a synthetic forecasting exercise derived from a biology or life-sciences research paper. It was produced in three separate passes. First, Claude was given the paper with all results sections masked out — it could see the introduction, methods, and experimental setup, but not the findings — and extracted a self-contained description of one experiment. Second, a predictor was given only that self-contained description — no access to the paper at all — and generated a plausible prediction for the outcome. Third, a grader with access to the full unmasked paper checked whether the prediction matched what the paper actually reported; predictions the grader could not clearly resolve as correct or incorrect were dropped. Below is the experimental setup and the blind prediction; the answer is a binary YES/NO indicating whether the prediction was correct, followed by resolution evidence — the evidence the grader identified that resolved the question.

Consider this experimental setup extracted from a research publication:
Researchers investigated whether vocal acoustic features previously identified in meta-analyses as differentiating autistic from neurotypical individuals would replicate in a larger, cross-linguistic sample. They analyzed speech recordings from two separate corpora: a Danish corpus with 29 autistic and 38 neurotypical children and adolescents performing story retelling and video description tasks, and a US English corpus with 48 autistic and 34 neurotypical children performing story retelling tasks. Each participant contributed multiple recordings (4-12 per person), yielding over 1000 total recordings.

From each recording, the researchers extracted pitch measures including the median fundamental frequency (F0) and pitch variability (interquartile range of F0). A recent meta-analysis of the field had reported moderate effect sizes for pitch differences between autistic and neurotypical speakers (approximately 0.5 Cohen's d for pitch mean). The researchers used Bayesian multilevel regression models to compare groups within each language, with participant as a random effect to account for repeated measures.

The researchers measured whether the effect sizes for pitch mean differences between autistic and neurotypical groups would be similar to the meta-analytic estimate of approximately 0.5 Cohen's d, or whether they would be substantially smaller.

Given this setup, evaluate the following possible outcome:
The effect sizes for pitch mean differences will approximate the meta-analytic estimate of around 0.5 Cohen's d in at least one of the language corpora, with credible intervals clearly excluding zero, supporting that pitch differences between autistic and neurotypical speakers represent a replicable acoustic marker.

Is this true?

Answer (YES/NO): NO